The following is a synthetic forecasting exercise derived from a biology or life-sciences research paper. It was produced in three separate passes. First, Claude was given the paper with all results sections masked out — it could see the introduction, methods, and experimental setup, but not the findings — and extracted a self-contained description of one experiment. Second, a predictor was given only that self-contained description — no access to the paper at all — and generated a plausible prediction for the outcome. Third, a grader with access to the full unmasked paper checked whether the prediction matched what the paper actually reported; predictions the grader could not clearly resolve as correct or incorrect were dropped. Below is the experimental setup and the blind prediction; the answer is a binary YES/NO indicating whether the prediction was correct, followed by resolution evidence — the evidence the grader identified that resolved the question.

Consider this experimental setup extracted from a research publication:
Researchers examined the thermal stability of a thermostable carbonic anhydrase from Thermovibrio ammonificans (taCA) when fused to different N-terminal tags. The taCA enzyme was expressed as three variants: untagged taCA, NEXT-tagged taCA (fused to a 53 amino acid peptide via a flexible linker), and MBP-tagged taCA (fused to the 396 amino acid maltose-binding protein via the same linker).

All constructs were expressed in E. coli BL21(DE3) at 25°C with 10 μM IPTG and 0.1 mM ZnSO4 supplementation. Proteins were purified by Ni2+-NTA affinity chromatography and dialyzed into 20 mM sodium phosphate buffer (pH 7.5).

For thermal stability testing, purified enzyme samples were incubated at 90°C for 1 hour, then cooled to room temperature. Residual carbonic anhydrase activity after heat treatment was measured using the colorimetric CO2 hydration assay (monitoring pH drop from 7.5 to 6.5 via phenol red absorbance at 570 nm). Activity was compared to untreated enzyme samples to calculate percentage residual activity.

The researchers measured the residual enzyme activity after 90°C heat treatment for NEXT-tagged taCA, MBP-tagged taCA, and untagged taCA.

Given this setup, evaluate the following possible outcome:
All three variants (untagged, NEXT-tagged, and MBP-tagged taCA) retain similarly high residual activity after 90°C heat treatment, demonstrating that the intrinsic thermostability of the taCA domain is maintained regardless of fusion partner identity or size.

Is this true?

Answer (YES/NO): NO